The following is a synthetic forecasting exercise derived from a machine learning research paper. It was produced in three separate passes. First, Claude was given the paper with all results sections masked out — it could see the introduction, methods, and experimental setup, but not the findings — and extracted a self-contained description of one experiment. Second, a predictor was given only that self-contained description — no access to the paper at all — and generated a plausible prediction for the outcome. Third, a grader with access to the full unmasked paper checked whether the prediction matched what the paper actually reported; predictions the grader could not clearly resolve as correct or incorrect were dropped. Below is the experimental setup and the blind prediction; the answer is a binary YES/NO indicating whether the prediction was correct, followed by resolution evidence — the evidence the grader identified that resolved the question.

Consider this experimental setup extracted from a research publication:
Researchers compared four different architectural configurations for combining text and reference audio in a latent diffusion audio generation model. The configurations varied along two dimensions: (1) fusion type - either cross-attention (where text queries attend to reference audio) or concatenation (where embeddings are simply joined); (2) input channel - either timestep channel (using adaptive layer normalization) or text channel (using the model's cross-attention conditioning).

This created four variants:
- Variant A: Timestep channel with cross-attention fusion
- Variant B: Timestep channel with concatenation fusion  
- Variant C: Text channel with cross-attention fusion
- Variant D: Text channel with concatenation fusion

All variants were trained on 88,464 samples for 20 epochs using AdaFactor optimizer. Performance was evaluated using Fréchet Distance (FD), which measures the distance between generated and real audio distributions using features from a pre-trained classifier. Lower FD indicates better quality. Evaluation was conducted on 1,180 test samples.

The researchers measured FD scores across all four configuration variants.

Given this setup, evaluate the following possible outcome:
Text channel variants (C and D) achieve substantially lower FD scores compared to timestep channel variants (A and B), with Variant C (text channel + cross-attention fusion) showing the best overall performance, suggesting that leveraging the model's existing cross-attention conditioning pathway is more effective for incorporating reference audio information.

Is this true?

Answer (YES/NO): NO